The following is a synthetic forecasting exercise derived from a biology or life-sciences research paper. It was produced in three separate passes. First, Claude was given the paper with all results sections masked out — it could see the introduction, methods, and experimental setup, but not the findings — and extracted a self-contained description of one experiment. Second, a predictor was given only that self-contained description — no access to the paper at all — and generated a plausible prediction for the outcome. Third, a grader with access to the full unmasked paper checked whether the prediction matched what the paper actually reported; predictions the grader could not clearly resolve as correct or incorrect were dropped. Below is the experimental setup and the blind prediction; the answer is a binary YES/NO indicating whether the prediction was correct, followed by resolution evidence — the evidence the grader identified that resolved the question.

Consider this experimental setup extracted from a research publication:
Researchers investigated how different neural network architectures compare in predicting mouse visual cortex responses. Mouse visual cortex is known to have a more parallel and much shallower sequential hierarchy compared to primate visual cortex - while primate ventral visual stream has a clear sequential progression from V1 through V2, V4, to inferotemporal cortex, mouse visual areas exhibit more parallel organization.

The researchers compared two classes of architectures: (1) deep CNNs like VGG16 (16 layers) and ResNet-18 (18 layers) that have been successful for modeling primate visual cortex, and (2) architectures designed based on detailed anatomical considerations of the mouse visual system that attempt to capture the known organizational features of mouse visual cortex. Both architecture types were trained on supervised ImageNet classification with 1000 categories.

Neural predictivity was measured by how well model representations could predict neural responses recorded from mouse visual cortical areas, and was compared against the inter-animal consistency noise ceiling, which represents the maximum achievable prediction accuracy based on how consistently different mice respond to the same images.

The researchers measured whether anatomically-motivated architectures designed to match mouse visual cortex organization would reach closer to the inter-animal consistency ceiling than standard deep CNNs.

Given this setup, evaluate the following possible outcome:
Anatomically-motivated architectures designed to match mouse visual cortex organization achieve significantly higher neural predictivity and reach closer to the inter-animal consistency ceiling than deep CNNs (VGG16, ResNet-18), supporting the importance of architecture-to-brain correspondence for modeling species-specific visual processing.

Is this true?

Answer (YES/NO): NO